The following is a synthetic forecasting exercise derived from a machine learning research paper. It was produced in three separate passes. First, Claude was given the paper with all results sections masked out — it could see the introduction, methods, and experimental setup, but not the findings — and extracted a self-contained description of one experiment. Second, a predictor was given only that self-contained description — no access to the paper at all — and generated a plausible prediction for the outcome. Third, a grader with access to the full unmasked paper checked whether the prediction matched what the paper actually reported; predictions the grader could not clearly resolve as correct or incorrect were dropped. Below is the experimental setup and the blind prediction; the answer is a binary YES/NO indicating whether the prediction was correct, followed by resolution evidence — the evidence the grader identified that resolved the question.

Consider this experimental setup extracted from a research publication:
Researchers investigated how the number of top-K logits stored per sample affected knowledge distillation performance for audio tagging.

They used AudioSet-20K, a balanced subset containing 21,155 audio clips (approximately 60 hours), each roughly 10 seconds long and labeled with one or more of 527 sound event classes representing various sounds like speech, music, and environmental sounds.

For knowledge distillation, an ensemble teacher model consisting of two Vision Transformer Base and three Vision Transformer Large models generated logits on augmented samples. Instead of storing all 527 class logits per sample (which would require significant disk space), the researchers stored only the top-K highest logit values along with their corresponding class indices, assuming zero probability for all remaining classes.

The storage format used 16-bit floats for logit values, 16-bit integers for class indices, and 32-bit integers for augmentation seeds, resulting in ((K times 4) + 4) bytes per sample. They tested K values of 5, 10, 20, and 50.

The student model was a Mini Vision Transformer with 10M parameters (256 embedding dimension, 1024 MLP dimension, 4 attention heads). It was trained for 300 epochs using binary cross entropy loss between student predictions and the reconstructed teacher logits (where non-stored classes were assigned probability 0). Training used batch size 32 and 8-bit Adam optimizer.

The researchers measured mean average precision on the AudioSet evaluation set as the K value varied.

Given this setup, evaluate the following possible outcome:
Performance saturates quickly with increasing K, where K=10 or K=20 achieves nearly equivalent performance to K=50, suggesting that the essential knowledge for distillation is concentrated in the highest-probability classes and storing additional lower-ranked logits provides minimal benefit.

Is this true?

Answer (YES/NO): NO